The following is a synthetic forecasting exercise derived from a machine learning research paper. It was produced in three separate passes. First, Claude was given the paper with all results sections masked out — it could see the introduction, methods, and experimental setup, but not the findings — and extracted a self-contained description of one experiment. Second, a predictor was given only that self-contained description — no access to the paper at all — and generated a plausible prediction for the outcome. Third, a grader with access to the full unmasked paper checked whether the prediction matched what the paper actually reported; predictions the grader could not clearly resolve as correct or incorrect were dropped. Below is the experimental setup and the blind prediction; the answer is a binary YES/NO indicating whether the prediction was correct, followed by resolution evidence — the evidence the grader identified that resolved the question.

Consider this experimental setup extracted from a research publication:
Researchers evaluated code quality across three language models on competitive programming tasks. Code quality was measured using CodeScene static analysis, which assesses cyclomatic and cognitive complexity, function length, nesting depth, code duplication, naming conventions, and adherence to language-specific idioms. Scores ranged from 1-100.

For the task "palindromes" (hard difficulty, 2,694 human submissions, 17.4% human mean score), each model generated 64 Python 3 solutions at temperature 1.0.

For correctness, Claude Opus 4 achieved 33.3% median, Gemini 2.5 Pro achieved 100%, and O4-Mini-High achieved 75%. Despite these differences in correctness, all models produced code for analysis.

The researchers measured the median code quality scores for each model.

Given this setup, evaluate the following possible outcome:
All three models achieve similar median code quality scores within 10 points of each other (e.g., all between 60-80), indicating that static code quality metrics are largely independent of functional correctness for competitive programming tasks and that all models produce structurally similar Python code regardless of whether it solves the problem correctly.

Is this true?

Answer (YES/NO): YES